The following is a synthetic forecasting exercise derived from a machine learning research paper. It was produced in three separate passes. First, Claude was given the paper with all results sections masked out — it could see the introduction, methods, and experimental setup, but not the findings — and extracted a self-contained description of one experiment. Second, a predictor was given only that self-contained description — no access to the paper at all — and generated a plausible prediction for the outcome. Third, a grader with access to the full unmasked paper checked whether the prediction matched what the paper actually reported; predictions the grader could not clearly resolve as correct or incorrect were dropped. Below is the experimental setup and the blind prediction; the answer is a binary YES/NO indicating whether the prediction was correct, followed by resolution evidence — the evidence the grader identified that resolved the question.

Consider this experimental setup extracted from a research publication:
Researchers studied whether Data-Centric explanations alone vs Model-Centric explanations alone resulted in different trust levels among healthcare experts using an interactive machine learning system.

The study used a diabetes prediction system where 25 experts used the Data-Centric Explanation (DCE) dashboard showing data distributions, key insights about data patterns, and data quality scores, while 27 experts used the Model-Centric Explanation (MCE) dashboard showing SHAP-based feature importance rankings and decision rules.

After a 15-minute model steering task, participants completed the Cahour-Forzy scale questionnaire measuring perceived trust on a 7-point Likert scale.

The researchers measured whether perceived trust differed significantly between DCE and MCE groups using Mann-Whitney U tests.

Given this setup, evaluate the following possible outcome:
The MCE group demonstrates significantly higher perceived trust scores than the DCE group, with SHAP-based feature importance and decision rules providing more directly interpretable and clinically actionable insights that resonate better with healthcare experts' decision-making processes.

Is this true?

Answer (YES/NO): NO